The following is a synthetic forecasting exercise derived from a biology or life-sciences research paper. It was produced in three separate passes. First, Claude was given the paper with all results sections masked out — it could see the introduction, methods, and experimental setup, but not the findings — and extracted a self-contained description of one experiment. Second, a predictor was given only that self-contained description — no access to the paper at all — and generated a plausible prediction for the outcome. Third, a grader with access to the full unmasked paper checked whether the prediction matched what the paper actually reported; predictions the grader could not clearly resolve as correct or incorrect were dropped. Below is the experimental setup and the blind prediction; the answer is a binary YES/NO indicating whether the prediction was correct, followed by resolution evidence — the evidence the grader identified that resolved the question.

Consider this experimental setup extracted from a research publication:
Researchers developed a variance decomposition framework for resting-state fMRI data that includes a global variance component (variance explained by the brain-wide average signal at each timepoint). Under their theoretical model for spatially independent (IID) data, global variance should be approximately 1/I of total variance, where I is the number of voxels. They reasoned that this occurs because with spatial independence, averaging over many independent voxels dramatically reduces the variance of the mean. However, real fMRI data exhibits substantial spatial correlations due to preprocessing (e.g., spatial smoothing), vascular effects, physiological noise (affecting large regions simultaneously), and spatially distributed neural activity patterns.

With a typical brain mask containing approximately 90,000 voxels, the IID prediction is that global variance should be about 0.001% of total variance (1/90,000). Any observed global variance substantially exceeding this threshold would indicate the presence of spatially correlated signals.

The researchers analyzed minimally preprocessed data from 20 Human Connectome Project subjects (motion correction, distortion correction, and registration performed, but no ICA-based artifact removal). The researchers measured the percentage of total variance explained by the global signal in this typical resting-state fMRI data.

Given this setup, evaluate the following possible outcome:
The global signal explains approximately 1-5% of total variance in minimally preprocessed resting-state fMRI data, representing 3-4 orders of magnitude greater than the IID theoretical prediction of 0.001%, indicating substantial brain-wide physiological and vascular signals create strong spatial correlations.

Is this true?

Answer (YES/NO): YES